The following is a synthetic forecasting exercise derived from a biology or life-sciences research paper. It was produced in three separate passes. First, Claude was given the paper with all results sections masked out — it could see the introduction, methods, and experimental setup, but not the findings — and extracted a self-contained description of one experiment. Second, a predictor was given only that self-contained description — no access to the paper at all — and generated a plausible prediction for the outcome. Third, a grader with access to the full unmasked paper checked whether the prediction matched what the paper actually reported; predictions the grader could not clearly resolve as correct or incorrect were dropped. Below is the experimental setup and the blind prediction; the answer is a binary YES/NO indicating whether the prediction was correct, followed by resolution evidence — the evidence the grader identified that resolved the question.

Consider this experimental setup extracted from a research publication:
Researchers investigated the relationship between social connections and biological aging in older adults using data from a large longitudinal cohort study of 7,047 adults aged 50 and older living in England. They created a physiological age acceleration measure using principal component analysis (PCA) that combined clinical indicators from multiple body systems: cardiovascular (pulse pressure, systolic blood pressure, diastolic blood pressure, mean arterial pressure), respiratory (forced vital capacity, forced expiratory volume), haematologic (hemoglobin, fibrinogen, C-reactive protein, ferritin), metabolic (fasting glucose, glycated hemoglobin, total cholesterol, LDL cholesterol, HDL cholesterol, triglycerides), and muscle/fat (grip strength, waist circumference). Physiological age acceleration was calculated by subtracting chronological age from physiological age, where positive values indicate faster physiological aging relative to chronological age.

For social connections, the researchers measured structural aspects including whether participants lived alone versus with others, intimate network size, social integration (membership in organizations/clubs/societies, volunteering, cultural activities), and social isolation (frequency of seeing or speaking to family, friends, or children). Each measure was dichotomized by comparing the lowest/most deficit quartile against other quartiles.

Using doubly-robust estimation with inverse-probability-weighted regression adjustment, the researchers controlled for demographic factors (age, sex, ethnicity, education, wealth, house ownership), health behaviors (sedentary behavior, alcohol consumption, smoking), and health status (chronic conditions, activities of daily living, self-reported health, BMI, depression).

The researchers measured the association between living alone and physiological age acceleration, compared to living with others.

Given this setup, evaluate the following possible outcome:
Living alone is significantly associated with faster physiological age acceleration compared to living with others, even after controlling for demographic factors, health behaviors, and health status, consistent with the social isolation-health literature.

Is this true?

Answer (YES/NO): YES